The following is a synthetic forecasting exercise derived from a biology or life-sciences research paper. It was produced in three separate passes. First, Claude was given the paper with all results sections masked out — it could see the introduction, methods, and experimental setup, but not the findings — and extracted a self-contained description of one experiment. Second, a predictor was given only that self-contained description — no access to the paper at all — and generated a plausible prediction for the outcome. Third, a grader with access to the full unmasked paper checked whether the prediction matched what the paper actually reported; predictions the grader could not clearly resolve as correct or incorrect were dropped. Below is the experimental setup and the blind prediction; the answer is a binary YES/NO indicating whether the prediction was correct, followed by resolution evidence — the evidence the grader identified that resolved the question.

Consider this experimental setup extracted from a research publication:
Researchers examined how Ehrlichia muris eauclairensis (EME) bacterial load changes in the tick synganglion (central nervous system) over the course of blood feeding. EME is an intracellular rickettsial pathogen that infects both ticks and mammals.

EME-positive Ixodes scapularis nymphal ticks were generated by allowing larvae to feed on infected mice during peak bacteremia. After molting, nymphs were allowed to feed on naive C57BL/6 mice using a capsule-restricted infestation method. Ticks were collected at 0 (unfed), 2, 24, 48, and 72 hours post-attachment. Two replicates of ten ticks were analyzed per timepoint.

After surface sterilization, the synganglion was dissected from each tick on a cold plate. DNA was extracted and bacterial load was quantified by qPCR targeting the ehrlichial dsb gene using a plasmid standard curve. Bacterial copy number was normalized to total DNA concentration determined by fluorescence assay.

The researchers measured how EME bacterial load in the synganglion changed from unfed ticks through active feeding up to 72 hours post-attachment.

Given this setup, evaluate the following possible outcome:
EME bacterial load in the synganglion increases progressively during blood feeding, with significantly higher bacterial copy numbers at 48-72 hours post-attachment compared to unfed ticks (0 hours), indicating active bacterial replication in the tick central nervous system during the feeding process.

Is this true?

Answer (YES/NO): YES